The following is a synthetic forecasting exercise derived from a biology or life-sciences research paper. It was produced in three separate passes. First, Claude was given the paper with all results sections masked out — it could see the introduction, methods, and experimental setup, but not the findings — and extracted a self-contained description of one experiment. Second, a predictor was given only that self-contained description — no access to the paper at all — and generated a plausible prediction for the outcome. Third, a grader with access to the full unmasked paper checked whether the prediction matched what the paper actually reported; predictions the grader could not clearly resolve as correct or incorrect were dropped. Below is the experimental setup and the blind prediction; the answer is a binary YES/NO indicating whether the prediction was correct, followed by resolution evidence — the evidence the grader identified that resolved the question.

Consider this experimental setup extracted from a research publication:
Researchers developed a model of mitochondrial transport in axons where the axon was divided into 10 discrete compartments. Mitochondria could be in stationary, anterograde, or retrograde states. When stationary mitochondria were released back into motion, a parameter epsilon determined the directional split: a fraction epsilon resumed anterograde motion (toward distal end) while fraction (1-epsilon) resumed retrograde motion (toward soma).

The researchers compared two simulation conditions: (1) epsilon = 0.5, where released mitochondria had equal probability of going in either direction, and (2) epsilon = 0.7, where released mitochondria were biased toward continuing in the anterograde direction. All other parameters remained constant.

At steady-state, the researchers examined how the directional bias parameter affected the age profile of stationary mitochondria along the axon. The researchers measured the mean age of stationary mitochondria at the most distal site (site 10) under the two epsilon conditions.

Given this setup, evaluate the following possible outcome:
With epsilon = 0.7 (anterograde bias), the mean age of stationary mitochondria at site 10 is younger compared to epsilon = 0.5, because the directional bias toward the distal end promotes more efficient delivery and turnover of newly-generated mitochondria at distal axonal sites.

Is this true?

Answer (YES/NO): NO